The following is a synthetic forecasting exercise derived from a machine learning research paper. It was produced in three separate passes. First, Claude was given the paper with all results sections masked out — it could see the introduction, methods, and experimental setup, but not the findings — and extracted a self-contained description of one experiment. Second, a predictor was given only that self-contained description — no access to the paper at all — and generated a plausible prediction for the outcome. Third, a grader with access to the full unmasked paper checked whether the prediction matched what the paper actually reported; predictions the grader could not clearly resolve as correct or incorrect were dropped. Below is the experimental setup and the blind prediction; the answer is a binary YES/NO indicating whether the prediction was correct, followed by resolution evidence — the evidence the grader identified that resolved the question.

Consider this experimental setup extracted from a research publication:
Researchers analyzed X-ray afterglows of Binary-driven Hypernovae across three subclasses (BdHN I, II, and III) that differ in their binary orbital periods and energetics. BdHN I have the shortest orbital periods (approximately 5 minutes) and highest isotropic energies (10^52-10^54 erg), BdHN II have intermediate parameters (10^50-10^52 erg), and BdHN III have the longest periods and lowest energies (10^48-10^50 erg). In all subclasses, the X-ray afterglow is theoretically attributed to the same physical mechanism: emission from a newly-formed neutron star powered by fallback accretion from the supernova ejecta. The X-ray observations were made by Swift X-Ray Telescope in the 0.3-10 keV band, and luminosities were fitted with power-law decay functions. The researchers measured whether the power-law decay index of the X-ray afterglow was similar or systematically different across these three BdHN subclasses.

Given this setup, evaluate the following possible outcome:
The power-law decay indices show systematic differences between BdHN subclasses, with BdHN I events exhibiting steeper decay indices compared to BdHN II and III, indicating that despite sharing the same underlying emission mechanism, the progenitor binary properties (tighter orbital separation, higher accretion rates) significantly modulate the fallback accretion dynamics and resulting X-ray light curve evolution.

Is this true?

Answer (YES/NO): NO